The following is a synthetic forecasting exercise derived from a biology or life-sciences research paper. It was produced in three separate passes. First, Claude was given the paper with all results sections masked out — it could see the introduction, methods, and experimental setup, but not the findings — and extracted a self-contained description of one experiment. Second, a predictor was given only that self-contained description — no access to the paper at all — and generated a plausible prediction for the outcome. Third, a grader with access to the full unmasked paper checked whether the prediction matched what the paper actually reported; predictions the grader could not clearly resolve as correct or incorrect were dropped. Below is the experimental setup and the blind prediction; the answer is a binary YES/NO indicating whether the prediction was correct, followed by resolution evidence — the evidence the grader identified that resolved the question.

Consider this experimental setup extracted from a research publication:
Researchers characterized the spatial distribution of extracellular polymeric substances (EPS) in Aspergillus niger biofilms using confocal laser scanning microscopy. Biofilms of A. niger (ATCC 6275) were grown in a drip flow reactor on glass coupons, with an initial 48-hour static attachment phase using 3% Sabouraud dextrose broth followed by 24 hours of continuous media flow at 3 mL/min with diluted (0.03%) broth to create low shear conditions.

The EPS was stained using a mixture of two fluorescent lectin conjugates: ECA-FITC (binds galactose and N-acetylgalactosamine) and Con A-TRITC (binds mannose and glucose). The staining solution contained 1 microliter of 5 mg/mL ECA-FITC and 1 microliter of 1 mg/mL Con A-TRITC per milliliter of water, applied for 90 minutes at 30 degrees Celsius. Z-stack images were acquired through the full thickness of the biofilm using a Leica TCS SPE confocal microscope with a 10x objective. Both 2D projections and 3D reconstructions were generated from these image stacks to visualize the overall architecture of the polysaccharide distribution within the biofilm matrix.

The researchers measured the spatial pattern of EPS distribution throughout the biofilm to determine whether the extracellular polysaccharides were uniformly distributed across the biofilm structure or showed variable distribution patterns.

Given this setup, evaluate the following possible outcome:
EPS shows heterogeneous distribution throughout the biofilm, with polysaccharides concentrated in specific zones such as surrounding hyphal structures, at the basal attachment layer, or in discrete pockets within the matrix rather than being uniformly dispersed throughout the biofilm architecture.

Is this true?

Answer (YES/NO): YES